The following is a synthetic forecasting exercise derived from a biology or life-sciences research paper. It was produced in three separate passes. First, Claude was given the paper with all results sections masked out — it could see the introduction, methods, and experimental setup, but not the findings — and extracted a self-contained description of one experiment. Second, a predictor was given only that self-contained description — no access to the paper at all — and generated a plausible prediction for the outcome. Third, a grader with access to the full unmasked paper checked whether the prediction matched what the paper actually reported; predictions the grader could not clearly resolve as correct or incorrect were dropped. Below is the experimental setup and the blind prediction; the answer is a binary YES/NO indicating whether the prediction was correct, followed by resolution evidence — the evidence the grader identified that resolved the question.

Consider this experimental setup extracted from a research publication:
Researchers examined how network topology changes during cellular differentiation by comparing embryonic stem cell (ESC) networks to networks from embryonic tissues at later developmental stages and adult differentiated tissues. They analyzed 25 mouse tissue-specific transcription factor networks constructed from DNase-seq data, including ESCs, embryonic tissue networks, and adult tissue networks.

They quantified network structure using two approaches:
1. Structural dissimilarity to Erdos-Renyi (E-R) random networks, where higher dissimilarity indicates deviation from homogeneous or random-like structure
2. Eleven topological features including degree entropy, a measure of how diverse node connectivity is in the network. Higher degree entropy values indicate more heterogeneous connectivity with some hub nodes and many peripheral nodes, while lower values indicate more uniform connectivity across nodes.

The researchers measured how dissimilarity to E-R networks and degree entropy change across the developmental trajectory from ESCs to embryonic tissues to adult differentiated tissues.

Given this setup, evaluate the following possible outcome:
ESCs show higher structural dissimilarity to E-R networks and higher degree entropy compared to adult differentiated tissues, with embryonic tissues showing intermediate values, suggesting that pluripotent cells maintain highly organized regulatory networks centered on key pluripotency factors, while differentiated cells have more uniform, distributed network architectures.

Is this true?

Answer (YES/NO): NO